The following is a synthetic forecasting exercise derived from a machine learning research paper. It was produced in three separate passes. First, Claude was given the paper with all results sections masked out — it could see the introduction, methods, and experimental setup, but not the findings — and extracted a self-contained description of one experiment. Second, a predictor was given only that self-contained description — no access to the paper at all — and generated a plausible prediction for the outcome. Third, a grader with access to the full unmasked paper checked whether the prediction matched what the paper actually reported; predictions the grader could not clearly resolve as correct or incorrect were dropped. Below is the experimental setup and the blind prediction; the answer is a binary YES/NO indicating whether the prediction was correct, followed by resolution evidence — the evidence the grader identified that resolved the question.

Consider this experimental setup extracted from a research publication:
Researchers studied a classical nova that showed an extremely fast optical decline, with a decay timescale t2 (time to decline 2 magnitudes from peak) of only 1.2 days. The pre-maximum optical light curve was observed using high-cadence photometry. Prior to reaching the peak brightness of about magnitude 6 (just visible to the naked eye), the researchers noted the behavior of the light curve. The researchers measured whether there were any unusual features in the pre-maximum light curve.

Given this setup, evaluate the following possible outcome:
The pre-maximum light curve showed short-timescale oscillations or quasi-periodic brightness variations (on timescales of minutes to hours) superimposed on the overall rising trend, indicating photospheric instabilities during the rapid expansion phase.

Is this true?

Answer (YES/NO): NO